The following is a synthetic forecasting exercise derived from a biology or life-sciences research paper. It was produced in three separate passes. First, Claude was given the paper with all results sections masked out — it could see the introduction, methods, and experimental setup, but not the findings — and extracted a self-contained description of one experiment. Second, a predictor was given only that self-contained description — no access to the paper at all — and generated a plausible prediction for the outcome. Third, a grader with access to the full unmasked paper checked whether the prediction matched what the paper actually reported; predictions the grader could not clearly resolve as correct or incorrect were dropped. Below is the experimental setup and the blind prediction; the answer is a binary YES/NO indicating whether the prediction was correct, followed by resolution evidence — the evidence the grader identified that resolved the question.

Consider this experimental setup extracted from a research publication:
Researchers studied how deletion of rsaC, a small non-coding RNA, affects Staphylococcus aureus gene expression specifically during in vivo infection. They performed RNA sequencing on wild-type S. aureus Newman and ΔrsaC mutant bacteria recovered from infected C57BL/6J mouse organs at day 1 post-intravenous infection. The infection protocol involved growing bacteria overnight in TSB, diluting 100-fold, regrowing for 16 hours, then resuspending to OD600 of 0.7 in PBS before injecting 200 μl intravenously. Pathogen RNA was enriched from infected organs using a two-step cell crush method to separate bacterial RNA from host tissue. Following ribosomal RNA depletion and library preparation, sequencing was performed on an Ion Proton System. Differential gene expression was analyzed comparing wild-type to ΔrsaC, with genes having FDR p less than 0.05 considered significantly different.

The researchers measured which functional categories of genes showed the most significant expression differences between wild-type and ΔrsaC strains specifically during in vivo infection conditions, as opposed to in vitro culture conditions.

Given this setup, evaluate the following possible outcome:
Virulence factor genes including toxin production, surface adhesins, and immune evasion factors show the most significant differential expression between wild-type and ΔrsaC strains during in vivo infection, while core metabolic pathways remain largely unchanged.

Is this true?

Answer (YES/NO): NO